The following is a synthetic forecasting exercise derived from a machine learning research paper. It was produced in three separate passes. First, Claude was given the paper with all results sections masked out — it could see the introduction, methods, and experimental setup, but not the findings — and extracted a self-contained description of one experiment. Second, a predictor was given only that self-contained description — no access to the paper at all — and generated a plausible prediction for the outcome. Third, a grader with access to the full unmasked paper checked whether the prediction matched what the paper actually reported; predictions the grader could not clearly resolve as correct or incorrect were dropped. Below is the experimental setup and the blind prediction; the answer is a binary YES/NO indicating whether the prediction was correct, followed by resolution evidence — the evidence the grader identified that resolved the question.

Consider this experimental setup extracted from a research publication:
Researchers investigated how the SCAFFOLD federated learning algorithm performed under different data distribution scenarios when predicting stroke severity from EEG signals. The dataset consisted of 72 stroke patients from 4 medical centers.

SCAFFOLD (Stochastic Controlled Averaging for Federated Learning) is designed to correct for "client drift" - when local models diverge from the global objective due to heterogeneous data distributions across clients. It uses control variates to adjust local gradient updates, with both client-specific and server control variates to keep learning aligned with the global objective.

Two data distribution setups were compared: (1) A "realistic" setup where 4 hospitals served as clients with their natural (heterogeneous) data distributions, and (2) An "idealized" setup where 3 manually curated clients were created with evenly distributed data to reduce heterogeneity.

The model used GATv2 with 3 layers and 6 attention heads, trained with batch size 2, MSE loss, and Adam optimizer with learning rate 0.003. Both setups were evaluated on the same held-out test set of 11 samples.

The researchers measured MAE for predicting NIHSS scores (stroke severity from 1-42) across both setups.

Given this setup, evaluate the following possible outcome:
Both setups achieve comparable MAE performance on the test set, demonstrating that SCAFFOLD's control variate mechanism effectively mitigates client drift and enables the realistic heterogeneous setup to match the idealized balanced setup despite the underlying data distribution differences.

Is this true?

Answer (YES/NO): NO